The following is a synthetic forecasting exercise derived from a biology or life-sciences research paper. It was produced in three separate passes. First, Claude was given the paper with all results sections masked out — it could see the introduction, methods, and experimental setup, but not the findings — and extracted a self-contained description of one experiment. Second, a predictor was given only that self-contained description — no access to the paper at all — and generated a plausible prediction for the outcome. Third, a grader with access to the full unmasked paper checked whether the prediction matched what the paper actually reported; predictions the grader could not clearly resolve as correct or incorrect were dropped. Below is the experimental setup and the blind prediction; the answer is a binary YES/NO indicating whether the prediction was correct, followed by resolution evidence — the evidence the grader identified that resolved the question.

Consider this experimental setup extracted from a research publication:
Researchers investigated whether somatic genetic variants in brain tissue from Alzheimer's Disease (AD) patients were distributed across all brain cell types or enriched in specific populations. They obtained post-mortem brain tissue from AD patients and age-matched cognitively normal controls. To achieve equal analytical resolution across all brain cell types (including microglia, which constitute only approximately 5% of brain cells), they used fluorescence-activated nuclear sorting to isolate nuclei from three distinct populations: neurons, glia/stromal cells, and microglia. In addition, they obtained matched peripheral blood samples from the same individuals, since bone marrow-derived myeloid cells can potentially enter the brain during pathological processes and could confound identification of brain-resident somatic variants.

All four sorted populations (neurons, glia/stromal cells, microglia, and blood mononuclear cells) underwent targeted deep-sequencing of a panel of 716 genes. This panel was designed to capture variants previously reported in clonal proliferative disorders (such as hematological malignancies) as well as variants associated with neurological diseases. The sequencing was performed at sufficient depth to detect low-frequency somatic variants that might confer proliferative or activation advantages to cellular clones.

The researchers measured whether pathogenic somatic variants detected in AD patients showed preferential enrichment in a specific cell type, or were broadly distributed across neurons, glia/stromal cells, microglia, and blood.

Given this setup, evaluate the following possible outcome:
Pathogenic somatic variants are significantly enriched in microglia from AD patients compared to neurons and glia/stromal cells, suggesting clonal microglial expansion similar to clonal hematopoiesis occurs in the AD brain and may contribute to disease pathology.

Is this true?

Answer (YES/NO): YES